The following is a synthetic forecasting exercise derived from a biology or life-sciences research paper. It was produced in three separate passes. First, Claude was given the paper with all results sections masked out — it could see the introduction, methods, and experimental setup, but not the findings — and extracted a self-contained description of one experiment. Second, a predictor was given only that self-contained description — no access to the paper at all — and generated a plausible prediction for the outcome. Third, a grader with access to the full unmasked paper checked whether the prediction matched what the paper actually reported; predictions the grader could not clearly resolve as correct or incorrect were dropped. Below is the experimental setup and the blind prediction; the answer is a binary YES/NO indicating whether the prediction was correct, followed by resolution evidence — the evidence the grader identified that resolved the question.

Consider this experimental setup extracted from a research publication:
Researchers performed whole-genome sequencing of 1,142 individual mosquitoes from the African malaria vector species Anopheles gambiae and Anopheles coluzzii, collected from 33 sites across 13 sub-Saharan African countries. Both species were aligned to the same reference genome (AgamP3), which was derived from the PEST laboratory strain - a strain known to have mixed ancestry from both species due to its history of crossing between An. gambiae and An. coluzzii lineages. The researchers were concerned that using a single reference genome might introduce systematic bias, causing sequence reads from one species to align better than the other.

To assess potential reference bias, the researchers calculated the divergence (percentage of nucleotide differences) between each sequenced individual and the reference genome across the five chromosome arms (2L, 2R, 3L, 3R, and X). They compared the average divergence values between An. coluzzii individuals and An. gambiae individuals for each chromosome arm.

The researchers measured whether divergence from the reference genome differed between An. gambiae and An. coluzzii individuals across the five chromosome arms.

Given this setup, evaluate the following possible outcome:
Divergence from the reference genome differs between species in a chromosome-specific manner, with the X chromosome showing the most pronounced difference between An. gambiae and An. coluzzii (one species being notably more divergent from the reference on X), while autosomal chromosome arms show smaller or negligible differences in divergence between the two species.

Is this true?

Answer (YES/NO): YES